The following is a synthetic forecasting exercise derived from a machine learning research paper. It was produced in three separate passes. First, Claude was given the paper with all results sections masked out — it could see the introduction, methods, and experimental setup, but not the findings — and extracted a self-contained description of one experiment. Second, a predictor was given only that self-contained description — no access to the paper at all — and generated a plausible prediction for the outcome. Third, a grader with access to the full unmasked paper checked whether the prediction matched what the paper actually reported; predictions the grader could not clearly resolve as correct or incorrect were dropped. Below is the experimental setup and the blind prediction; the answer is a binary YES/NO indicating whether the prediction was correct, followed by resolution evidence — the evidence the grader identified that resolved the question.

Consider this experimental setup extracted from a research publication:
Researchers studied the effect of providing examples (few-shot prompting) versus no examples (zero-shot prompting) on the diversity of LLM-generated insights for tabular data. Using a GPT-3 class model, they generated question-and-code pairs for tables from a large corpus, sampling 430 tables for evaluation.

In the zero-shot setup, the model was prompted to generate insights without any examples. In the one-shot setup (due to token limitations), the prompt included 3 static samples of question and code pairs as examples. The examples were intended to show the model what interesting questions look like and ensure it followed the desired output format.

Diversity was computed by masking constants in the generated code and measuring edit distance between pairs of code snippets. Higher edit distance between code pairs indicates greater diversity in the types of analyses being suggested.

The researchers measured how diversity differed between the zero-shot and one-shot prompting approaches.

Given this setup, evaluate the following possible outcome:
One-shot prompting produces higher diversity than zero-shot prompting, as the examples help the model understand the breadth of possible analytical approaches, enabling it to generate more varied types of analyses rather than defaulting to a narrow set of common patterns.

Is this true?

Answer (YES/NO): NO